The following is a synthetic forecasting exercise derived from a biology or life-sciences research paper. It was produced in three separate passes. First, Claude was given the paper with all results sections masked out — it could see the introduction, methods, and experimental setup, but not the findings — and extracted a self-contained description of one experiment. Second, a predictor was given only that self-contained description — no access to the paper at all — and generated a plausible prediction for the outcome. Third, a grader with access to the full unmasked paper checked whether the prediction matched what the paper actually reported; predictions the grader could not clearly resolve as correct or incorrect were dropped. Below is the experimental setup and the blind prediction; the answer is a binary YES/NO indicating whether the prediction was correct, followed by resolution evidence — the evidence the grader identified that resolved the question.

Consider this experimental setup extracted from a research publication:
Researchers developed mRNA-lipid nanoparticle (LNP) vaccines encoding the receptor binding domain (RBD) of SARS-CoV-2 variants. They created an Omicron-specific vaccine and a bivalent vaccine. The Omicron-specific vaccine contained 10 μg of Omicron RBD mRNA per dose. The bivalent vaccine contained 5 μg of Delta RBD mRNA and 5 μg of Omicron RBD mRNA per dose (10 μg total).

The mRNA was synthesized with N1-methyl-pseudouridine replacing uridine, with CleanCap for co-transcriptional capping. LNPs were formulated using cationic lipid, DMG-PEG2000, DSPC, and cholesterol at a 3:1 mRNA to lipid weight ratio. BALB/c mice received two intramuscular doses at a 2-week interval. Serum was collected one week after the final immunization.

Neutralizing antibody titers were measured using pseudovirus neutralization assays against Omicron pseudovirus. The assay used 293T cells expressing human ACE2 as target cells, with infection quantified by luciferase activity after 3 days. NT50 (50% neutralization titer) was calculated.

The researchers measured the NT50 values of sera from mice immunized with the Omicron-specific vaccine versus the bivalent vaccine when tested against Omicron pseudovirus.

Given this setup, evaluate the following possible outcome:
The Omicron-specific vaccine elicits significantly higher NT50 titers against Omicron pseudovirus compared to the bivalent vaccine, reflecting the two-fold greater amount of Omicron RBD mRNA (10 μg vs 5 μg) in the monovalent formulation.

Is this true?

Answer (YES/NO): YES